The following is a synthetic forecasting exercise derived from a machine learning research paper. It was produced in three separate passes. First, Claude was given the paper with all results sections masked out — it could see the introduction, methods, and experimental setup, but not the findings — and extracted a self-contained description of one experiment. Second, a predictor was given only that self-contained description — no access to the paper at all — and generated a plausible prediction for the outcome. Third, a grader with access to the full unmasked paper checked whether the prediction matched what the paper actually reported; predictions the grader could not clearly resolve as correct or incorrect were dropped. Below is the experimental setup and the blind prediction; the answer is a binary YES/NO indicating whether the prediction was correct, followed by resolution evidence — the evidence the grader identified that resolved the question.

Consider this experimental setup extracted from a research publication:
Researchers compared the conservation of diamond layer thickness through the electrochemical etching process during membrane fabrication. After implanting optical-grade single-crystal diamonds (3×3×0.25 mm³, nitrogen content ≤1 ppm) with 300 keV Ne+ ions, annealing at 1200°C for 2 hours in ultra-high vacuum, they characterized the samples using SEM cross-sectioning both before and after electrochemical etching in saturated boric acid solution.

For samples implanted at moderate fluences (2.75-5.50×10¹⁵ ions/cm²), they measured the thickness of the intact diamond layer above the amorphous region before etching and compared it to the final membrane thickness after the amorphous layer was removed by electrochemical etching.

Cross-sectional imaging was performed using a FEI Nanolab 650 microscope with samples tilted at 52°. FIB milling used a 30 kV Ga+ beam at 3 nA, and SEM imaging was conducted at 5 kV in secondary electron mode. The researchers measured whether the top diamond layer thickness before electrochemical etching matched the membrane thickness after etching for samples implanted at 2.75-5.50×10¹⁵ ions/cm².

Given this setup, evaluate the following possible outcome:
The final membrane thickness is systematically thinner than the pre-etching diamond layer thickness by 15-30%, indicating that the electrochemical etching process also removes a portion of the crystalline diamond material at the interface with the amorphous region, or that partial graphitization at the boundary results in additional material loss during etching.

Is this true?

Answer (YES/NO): NO